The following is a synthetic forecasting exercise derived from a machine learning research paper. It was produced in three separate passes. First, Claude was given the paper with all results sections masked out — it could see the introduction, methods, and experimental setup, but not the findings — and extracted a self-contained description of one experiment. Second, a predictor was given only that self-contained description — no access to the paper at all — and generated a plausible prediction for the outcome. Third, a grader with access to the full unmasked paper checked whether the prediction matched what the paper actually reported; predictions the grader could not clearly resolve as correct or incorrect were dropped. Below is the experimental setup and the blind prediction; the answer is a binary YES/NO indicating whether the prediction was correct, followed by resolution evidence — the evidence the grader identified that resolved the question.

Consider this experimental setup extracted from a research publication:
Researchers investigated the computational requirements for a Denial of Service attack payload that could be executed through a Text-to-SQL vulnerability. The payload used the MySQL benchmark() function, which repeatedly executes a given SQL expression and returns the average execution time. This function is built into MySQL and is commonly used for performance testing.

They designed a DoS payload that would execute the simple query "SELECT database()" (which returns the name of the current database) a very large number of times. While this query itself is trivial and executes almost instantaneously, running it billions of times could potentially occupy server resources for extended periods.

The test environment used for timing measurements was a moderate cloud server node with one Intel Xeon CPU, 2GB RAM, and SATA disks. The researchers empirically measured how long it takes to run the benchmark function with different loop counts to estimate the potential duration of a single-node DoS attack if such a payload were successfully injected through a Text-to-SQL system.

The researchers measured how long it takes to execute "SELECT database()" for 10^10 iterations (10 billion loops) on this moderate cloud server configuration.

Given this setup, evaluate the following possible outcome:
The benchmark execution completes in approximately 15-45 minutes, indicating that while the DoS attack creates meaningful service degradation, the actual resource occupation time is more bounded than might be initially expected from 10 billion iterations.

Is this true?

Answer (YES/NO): NO